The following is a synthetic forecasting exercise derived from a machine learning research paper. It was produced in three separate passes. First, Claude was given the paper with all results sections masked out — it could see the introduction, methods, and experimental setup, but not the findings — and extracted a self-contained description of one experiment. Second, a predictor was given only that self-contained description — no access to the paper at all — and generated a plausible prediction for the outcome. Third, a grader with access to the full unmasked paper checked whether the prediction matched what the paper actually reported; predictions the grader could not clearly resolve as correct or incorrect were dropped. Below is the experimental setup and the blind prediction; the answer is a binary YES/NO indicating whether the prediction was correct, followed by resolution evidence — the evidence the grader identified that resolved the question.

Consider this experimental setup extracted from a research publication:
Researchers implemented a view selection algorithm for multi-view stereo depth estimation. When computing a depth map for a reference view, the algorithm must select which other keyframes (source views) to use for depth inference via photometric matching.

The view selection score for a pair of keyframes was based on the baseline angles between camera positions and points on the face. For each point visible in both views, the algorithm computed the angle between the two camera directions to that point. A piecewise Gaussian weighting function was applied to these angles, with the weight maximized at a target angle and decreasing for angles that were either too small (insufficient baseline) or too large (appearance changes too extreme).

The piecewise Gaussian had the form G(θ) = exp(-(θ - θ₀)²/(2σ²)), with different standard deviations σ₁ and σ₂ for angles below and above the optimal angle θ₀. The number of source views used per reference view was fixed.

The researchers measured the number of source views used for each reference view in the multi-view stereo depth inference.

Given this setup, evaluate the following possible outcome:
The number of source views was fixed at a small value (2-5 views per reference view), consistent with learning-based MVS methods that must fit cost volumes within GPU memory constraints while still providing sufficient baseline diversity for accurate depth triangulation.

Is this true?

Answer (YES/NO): NO